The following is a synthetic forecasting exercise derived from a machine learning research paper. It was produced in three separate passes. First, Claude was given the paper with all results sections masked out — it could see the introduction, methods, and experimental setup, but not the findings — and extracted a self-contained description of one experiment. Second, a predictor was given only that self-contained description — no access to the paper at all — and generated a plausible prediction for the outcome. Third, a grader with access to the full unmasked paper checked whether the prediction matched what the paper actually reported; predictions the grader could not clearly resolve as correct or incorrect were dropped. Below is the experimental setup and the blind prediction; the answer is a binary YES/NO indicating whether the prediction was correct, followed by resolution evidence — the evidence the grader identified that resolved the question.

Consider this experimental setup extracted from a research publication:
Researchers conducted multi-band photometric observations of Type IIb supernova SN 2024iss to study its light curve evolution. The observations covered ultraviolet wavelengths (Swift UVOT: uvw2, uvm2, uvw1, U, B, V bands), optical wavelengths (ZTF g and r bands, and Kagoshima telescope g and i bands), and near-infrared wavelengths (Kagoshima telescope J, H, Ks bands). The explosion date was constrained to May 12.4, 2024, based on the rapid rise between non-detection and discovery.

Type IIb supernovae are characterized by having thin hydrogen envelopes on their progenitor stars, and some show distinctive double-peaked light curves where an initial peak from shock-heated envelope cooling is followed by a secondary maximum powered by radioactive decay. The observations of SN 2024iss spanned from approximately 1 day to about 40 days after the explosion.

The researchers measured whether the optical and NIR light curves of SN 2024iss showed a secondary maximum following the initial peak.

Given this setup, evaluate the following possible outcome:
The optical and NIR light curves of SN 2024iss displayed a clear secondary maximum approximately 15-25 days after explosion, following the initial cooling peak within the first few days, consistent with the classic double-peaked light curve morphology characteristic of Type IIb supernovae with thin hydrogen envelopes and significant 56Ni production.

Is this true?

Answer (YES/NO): YES